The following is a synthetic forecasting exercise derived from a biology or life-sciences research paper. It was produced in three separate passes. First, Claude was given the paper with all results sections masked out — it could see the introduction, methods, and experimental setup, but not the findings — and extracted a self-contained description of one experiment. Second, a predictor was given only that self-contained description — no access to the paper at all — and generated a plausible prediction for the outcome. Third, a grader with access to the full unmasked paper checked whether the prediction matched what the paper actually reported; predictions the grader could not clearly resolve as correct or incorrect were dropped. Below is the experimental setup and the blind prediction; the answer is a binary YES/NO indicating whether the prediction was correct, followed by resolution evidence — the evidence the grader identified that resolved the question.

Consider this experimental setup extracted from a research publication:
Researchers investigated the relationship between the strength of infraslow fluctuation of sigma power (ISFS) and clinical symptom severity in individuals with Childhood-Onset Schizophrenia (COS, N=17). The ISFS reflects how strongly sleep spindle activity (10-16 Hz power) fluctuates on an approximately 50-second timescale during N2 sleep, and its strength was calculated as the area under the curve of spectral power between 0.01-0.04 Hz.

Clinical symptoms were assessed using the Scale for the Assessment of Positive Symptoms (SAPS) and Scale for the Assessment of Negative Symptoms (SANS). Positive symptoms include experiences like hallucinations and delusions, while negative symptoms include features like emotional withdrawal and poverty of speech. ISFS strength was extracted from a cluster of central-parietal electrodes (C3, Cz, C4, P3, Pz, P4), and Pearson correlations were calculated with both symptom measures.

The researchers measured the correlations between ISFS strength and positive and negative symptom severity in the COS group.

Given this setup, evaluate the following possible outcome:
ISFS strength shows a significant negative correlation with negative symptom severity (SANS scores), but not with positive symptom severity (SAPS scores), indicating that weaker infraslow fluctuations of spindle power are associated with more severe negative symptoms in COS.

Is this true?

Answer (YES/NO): NO